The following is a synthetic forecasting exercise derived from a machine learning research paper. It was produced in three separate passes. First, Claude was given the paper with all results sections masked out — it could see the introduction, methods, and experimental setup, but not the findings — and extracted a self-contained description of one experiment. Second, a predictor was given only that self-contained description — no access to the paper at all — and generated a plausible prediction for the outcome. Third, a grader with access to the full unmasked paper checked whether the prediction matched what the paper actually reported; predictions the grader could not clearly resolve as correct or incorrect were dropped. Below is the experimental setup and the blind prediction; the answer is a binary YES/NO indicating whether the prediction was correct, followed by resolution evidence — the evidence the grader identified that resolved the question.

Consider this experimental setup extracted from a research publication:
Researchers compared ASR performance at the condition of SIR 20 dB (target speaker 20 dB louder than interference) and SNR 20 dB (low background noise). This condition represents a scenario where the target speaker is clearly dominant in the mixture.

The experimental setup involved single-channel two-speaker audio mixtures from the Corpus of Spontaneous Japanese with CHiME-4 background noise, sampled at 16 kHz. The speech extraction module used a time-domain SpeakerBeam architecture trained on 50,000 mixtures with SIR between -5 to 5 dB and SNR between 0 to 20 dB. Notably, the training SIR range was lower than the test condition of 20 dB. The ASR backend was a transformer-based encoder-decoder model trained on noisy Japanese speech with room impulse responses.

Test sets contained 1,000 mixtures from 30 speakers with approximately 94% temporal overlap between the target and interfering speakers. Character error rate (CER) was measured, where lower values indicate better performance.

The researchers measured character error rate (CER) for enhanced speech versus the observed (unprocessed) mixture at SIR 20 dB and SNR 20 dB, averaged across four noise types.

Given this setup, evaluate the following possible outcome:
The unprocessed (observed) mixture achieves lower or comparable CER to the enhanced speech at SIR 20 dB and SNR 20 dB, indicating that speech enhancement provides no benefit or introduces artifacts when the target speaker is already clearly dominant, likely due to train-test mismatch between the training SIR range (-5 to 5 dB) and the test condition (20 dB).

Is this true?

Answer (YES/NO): YES